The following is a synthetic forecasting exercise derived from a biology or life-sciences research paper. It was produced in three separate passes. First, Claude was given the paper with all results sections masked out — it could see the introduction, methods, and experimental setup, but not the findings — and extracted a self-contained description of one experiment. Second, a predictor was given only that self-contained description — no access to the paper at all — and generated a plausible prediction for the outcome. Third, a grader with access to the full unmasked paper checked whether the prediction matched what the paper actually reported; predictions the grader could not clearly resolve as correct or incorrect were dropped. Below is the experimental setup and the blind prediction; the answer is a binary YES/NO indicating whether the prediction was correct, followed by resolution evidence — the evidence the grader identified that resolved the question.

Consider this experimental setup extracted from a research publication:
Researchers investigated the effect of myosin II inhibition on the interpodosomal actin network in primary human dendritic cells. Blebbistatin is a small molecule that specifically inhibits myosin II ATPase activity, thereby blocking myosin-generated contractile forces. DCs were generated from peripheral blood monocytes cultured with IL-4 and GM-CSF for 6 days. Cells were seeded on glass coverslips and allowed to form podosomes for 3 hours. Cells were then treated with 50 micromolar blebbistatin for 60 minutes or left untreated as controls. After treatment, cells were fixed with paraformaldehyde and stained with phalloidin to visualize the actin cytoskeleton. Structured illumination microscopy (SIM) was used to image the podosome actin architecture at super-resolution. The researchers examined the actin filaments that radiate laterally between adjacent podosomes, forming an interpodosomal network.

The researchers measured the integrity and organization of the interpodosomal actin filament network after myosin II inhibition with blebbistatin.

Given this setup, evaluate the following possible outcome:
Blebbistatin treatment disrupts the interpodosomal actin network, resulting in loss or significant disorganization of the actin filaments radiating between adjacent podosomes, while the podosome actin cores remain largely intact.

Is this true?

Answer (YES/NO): NO